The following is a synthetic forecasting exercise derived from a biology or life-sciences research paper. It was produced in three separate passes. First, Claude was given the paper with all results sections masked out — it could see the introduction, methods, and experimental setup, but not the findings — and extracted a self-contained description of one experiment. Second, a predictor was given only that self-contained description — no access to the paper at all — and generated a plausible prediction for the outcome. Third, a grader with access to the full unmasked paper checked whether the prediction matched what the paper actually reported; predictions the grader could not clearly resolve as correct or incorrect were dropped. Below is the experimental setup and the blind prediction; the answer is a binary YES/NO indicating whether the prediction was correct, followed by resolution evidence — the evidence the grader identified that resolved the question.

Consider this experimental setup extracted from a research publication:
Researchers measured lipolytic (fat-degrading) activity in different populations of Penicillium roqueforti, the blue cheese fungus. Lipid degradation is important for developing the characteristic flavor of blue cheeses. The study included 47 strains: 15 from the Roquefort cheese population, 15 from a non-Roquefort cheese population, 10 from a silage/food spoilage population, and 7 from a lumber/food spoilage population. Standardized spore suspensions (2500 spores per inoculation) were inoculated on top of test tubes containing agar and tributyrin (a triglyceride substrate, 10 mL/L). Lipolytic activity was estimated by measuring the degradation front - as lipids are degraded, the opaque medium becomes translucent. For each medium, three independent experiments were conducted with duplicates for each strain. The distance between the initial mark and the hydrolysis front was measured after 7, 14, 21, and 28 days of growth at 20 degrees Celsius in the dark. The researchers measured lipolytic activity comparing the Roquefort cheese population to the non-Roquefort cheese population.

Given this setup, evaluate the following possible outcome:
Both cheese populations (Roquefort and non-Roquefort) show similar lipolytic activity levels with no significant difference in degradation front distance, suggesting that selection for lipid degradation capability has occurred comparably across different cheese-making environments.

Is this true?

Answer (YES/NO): NO